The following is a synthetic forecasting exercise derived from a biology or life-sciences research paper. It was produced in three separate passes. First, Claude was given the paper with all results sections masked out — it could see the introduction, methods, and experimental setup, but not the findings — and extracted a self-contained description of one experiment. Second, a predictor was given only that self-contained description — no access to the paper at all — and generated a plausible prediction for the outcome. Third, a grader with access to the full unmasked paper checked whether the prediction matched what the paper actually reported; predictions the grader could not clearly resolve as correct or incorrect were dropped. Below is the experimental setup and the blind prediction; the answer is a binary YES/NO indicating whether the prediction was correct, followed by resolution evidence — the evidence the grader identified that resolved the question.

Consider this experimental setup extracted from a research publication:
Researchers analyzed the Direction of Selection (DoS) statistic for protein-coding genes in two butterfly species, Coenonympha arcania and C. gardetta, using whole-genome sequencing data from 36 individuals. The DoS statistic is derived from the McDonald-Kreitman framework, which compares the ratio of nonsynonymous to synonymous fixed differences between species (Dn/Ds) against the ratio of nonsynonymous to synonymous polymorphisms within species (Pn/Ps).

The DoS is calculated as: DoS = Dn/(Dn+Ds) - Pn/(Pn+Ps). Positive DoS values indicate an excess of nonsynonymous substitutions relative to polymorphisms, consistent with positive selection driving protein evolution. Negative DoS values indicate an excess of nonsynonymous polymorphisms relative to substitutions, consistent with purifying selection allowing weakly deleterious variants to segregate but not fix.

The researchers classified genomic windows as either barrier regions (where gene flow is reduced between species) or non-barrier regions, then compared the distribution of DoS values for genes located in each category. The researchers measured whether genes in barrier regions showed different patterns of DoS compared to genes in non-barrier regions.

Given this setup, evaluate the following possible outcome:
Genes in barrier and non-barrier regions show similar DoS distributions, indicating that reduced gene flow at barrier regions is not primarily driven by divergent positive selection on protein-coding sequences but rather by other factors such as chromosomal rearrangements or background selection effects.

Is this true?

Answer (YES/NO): NO